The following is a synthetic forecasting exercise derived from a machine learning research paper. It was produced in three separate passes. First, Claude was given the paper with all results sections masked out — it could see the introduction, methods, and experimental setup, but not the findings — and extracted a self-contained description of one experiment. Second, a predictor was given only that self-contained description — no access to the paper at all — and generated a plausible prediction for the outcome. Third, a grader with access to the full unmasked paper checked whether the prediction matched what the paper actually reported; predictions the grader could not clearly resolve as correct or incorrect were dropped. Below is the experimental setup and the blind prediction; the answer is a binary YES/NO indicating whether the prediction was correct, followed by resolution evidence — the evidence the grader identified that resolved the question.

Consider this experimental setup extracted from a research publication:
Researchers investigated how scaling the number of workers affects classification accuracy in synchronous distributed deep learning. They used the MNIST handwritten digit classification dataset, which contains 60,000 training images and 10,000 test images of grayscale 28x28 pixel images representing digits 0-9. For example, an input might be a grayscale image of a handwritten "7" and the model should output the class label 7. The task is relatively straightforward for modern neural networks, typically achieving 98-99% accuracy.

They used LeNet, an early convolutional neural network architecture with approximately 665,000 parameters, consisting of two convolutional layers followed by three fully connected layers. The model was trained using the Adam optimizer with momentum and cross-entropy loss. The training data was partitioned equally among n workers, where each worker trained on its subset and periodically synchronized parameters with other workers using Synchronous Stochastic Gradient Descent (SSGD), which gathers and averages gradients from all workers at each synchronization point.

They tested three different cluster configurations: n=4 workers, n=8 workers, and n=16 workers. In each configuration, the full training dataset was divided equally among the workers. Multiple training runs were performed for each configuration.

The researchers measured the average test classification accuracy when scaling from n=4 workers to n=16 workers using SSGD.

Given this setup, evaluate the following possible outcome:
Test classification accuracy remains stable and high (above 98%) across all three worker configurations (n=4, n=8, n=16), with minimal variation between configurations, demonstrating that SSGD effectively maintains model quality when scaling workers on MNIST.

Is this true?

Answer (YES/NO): NO